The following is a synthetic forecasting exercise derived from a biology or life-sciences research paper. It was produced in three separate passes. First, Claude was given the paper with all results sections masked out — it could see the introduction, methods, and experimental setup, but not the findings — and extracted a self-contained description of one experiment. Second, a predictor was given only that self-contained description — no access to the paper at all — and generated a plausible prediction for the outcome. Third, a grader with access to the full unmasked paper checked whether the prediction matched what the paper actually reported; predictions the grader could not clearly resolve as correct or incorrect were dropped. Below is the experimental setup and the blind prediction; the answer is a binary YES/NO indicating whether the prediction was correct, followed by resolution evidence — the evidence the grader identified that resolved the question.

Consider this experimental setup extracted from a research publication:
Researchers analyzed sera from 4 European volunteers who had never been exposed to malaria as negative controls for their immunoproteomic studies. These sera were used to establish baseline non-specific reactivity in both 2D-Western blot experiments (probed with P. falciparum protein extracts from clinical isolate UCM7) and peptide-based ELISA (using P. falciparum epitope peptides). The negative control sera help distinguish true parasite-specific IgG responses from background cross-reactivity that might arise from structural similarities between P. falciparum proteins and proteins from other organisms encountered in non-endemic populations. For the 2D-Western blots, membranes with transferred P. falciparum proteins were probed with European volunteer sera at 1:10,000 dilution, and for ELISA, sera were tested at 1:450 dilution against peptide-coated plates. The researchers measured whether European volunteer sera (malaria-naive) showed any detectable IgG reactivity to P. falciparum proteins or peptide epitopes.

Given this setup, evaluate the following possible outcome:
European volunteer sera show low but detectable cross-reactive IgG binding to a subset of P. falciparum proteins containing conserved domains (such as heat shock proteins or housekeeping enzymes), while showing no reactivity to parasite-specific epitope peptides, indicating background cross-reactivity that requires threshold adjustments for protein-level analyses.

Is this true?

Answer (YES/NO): NO